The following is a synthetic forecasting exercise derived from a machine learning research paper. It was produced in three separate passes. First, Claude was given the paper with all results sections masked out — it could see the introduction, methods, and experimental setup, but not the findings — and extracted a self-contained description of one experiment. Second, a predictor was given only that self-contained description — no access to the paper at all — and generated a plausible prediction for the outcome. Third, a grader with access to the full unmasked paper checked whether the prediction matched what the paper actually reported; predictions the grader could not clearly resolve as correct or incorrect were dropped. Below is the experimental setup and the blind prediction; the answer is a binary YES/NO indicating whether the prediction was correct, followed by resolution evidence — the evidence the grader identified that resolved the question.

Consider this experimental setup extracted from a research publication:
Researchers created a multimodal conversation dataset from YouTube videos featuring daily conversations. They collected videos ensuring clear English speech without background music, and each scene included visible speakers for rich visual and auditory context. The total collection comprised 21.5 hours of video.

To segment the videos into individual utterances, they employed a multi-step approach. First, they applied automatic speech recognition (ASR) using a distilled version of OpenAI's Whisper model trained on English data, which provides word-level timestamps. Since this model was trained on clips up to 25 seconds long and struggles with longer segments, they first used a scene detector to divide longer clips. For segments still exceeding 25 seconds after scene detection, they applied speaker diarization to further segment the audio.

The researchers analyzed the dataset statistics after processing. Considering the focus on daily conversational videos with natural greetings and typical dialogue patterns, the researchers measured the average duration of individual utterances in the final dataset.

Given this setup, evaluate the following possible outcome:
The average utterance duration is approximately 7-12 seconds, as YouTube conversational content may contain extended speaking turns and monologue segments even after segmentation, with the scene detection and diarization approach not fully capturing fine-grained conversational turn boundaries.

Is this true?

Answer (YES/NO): NO